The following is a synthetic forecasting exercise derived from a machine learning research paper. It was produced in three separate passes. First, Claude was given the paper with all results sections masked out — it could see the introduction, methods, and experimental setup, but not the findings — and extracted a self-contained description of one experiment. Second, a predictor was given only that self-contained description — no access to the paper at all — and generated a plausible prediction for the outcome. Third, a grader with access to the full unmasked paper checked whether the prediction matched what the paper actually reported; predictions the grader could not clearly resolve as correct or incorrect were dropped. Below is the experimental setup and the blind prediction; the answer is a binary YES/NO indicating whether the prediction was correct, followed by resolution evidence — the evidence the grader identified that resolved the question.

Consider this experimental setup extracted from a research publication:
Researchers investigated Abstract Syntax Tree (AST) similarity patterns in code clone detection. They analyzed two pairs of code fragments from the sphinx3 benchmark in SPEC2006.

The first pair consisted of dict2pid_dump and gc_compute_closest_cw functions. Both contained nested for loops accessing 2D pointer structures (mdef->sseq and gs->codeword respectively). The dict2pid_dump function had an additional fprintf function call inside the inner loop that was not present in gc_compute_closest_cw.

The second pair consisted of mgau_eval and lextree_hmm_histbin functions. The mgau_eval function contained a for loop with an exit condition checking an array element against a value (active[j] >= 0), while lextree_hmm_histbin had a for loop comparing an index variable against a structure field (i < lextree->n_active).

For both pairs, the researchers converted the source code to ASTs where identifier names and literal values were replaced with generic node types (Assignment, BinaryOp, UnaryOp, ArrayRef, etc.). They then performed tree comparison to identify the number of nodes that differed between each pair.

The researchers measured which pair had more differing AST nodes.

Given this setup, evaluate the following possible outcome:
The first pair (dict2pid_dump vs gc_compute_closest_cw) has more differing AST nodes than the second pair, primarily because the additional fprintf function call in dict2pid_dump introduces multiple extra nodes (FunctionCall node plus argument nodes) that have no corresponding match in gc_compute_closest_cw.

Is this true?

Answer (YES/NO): YES